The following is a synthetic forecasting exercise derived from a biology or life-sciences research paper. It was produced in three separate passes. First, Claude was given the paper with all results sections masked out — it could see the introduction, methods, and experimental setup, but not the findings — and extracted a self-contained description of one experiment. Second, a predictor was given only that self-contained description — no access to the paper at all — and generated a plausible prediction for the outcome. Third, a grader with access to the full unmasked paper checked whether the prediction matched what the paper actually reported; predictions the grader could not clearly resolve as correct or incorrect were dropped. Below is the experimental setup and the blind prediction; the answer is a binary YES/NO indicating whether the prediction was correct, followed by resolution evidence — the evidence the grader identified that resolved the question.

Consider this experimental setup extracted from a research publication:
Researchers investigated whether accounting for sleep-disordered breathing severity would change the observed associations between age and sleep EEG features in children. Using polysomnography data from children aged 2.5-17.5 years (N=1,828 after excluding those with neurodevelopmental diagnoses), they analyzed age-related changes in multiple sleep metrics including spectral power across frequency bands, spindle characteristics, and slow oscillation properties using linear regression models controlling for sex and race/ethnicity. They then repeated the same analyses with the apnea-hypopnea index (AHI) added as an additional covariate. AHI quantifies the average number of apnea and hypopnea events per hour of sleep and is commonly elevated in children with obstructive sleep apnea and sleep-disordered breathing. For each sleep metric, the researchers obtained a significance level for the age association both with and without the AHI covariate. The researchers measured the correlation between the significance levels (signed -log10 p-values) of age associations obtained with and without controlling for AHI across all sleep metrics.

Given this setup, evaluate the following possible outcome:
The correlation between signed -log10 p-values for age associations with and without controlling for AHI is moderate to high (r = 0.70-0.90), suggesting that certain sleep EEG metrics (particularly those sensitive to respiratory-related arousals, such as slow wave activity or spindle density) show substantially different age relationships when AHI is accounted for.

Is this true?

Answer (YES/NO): NO